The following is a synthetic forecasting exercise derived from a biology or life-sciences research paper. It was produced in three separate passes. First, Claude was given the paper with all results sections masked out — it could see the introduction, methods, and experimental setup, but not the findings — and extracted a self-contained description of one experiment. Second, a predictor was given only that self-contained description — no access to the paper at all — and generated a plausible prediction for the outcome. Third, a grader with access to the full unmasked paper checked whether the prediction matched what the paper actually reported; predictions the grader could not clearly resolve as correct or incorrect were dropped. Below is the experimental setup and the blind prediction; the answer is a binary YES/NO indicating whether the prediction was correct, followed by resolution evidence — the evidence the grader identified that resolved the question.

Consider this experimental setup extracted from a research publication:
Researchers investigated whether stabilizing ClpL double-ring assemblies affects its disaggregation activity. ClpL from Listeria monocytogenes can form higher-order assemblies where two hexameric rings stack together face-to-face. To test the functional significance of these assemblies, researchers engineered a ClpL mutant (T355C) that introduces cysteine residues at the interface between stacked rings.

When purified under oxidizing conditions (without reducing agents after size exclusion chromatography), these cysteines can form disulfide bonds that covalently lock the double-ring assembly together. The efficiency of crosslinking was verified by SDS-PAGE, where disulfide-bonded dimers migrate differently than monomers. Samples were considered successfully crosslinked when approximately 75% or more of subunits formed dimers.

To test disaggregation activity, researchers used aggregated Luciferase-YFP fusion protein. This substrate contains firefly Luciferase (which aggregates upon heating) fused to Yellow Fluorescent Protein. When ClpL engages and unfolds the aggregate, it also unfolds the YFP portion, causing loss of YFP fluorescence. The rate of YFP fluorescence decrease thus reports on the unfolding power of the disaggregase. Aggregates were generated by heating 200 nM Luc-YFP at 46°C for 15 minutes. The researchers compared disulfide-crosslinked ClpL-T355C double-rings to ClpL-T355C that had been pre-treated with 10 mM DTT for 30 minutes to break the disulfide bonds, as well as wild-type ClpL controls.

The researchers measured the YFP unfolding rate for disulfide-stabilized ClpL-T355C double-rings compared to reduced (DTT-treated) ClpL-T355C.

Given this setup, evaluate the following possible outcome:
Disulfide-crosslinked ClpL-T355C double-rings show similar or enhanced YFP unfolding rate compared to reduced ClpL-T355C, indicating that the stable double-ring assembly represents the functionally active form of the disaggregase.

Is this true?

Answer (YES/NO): NO